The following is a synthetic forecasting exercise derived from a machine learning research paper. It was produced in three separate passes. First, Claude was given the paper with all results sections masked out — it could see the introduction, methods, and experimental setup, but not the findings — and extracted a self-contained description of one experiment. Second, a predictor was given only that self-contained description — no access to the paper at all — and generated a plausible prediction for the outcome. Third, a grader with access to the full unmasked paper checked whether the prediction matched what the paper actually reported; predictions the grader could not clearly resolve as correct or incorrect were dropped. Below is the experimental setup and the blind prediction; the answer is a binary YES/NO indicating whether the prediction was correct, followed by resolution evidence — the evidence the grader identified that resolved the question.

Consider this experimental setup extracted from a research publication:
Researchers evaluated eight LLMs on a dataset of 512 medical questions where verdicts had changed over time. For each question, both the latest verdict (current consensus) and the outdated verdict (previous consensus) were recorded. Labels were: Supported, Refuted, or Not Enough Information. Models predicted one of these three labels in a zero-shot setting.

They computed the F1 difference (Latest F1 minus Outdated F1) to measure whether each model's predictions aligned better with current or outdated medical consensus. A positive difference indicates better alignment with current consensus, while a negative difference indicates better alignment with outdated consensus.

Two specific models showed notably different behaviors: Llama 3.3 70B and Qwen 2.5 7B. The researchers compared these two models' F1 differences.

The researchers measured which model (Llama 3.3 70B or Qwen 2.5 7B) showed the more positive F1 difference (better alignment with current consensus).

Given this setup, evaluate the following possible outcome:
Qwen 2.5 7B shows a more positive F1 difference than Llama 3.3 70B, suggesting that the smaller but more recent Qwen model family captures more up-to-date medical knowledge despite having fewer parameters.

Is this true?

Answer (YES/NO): NO